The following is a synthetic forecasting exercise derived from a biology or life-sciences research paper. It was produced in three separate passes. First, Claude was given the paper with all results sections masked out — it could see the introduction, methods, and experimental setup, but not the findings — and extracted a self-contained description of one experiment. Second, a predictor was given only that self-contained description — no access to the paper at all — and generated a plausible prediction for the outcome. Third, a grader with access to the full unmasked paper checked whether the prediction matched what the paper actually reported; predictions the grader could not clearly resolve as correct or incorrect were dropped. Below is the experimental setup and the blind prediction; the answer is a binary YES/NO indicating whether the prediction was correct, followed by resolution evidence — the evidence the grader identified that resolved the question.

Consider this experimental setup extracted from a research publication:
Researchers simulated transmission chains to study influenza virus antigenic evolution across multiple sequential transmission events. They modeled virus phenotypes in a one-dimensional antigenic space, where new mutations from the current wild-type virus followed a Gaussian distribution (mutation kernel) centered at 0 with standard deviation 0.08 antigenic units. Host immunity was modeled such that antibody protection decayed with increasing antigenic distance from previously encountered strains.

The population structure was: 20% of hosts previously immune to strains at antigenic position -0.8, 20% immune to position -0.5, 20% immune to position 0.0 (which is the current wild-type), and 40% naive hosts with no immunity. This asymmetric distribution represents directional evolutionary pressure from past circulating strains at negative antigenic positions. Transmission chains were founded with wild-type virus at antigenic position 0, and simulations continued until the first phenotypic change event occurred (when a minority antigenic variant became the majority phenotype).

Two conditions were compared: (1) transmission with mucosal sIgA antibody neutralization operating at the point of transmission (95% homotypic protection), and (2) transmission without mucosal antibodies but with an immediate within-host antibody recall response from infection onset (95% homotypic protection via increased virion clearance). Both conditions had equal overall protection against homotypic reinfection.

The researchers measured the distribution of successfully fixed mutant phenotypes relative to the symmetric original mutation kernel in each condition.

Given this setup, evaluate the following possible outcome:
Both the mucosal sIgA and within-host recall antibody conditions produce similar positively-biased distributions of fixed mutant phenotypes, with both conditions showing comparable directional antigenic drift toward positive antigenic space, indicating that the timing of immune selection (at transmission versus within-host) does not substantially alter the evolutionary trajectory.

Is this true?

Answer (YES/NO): NO